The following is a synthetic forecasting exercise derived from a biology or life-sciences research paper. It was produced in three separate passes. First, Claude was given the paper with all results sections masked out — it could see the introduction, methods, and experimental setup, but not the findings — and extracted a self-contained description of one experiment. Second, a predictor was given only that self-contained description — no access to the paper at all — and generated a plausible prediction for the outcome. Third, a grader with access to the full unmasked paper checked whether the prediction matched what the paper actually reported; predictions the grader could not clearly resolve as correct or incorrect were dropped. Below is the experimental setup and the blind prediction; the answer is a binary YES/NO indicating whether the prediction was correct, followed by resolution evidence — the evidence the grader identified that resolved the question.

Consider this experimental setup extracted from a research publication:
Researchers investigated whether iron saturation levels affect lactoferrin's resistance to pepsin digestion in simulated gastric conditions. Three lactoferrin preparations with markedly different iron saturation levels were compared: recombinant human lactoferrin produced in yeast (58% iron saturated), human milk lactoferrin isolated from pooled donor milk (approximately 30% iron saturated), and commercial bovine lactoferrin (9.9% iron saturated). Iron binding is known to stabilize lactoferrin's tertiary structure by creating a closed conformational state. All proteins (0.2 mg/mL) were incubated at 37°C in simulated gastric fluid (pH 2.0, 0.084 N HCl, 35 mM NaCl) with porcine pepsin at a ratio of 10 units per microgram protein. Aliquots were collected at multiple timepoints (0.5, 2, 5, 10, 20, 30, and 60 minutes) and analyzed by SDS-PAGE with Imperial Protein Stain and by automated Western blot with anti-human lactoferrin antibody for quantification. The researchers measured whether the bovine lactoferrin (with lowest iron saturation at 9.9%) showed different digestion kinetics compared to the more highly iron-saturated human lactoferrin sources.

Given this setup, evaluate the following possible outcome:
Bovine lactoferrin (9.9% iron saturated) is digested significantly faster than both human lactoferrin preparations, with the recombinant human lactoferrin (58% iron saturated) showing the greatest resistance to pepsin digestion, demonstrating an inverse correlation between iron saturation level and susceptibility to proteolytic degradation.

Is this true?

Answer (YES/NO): NO